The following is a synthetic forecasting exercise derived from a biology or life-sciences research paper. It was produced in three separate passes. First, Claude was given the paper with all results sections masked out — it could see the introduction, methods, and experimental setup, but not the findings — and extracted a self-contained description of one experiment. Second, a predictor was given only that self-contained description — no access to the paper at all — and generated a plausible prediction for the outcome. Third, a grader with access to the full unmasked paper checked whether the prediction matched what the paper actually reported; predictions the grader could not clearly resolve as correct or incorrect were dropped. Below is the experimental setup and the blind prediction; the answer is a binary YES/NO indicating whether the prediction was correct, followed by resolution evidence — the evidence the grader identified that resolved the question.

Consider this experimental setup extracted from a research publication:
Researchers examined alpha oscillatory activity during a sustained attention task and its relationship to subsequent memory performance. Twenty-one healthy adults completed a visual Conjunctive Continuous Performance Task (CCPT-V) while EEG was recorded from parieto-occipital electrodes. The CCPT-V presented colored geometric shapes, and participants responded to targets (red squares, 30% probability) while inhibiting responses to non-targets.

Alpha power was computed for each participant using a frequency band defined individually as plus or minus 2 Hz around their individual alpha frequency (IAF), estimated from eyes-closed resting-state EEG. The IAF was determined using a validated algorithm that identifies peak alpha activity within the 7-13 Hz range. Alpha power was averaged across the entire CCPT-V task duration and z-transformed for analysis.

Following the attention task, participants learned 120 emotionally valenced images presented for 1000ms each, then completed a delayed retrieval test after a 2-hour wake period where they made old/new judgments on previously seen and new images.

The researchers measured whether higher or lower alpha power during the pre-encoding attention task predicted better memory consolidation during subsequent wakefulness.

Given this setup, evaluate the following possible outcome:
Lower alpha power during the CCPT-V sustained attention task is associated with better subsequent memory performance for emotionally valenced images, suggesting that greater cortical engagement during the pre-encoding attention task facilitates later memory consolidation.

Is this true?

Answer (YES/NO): NO